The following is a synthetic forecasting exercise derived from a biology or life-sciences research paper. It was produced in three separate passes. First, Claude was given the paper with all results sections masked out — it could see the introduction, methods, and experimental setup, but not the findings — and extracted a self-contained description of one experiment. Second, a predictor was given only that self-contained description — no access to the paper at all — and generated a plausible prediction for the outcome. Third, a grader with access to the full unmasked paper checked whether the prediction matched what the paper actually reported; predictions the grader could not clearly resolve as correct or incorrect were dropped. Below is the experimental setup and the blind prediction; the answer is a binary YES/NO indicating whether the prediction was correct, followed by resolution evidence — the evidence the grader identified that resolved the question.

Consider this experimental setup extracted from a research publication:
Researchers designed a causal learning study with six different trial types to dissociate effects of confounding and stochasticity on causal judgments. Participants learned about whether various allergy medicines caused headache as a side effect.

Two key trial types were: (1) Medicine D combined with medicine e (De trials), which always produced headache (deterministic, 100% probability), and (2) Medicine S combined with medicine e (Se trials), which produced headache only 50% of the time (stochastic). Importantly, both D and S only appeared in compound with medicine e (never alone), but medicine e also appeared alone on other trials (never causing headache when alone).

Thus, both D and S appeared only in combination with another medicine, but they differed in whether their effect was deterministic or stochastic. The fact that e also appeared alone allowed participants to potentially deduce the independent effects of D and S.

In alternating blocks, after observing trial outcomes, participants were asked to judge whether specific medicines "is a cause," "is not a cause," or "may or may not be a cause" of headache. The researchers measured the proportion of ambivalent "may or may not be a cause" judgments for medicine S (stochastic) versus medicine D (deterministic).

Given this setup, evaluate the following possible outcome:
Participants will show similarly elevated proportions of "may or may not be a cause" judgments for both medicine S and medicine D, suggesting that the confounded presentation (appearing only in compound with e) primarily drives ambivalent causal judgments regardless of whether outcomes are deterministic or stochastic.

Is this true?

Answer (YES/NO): NO